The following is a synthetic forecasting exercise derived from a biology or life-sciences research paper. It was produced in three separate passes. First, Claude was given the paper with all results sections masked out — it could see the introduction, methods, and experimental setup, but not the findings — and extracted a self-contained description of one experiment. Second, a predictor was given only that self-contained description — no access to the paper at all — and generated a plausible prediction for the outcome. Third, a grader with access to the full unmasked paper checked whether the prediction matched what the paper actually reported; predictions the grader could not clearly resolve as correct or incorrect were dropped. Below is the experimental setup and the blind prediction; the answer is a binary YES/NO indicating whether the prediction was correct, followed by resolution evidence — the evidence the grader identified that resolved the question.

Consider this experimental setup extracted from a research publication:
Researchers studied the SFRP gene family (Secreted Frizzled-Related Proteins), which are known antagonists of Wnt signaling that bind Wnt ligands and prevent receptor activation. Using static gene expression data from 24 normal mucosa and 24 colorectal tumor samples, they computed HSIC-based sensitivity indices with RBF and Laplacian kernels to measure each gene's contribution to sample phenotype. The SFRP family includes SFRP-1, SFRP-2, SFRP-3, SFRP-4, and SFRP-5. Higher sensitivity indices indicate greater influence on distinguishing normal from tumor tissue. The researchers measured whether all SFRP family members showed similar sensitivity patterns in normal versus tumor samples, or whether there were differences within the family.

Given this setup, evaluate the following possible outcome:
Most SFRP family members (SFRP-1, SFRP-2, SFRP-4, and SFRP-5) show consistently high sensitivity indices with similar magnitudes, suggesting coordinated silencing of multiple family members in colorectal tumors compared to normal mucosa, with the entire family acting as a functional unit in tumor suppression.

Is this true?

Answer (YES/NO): NO